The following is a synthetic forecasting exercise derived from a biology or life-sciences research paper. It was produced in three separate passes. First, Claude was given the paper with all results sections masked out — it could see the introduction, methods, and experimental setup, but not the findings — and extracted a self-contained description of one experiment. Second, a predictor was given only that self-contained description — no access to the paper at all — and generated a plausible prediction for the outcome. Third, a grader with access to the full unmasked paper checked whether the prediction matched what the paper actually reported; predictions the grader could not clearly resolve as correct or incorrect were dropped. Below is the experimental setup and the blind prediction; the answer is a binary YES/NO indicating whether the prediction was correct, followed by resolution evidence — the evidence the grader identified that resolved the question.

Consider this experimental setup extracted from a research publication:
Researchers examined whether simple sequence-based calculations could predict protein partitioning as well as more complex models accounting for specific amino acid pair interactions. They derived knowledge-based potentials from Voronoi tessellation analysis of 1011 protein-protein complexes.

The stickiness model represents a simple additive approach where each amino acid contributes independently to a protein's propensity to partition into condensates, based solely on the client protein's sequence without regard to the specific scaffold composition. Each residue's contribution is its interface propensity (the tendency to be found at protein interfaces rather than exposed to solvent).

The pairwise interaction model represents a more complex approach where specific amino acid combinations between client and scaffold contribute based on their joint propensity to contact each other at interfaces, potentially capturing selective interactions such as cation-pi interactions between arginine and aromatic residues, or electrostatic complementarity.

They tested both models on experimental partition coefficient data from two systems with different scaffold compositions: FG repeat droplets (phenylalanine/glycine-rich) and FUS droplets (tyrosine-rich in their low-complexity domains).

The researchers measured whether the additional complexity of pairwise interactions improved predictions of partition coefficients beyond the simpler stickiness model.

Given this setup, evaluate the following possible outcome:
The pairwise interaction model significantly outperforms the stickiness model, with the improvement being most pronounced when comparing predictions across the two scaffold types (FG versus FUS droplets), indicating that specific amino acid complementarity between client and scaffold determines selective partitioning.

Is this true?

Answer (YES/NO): NO